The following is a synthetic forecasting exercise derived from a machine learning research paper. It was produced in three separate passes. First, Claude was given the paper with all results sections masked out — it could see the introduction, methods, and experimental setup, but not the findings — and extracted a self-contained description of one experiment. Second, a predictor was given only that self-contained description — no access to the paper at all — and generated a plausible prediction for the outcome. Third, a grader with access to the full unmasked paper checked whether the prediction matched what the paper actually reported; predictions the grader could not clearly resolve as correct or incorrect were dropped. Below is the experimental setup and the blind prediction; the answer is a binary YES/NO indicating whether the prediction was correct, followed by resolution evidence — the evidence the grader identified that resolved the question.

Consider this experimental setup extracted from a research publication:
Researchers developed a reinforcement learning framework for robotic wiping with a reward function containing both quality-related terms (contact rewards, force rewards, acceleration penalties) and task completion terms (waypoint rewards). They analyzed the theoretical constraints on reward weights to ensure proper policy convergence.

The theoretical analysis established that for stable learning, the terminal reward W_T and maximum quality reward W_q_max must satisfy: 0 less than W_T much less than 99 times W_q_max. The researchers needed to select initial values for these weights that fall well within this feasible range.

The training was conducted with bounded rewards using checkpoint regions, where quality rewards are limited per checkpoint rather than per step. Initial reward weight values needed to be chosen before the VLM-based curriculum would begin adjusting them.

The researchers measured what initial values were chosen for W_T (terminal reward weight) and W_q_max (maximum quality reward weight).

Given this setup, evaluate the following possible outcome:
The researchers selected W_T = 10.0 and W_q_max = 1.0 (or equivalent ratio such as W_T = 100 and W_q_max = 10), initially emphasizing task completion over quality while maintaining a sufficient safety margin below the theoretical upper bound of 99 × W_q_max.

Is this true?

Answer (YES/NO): NO